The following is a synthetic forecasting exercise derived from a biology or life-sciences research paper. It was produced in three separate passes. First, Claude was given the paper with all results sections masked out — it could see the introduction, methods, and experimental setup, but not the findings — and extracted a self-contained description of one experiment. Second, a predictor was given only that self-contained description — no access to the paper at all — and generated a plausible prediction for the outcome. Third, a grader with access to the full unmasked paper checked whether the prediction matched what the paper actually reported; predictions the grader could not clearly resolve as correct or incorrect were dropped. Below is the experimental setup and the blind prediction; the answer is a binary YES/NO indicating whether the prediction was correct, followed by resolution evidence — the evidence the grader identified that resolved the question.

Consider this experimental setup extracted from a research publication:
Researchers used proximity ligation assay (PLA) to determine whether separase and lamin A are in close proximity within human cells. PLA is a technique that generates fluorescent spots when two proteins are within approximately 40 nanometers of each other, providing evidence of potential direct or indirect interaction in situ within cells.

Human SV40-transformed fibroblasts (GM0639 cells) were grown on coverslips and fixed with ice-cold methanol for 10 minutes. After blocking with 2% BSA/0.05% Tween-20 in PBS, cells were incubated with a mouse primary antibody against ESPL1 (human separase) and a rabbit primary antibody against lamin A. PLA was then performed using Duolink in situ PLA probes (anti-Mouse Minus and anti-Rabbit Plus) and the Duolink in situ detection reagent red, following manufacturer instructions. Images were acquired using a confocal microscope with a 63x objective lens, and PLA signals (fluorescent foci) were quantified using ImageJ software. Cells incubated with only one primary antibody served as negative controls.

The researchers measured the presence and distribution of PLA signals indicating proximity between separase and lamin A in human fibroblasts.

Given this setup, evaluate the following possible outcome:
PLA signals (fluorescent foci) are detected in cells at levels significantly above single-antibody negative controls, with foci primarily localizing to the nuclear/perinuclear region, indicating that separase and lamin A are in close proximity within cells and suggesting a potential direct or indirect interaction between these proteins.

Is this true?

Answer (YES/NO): YES